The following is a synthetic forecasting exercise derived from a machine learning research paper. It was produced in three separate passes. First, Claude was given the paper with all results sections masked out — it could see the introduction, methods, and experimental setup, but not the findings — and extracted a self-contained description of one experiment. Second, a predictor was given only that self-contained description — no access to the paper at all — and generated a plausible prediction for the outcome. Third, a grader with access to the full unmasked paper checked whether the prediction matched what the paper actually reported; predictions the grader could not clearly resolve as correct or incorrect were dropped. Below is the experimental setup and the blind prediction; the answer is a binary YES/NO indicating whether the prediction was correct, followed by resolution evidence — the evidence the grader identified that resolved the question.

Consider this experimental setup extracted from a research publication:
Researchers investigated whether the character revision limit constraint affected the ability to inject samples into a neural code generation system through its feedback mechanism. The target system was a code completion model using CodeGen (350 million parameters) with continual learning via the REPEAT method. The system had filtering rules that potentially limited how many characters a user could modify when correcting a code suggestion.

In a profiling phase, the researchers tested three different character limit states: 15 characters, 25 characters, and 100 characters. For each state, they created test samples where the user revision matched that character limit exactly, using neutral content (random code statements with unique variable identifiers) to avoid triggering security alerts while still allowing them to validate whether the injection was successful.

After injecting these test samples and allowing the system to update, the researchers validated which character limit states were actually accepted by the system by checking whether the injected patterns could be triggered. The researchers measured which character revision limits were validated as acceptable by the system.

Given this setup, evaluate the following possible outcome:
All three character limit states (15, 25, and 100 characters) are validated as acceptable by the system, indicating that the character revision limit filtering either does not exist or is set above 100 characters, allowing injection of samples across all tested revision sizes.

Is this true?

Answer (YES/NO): YES